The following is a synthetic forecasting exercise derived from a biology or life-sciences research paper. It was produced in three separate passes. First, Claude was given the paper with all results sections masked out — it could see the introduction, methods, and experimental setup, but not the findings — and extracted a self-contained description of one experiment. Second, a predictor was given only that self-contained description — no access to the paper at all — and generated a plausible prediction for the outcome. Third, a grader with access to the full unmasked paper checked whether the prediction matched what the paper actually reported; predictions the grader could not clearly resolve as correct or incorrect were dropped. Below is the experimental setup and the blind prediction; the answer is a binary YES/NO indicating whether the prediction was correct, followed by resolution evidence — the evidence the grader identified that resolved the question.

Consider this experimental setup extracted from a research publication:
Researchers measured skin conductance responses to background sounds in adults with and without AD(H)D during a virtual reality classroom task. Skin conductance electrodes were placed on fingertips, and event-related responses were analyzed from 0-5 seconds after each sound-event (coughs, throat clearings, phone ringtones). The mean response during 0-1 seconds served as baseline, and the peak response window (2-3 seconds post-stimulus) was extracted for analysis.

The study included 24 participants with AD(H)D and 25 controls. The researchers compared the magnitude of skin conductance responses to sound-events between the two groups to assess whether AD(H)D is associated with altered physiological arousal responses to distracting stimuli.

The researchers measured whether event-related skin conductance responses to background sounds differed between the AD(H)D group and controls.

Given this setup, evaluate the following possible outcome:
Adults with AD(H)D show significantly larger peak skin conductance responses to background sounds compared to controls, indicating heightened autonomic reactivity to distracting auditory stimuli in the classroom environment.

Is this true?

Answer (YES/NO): NO